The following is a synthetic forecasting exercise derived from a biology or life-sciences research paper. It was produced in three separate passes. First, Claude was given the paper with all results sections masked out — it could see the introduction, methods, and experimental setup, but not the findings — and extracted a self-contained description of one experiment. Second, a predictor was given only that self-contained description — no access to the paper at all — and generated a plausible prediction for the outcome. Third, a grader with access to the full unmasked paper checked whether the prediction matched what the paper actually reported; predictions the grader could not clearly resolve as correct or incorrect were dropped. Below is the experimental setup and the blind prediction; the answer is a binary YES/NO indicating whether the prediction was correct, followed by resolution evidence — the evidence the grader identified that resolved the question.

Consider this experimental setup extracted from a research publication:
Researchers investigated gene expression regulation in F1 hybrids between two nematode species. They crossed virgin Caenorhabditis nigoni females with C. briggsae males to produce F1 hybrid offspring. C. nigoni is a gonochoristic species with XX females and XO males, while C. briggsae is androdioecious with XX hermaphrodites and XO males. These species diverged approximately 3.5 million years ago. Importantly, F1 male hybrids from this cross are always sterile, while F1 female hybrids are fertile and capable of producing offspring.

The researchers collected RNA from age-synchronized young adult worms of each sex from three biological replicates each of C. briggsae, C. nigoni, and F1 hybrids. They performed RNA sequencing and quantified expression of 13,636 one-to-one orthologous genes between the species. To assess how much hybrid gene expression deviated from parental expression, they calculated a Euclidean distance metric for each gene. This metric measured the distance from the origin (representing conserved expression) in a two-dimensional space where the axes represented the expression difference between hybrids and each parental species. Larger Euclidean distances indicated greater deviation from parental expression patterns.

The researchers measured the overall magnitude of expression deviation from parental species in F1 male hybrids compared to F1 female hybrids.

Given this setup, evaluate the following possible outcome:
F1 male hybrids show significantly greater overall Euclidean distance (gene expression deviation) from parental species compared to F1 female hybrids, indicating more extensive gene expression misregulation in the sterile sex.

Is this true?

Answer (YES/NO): NO